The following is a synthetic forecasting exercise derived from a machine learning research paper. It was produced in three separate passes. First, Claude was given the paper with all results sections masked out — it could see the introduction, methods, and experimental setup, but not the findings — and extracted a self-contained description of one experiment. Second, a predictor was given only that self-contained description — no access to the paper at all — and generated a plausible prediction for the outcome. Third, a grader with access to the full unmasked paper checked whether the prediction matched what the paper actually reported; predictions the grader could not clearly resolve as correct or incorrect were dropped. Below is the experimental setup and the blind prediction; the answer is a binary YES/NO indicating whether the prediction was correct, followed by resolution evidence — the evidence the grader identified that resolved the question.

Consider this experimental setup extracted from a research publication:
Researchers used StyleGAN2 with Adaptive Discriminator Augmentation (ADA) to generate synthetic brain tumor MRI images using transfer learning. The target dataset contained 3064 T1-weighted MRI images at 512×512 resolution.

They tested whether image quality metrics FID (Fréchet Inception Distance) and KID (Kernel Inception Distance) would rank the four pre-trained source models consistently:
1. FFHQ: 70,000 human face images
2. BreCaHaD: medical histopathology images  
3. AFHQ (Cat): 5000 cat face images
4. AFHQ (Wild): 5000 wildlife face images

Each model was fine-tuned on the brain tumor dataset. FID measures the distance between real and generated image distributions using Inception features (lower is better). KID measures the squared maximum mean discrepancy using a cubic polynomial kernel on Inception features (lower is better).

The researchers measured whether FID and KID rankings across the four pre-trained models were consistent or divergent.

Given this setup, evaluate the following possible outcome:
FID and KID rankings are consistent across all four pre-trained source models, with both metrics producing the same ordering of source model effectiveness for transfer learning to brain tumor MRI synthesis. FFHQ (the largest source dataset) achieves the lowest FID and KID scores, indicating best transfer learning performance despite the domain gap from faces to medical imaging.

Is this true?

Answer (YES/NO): NO